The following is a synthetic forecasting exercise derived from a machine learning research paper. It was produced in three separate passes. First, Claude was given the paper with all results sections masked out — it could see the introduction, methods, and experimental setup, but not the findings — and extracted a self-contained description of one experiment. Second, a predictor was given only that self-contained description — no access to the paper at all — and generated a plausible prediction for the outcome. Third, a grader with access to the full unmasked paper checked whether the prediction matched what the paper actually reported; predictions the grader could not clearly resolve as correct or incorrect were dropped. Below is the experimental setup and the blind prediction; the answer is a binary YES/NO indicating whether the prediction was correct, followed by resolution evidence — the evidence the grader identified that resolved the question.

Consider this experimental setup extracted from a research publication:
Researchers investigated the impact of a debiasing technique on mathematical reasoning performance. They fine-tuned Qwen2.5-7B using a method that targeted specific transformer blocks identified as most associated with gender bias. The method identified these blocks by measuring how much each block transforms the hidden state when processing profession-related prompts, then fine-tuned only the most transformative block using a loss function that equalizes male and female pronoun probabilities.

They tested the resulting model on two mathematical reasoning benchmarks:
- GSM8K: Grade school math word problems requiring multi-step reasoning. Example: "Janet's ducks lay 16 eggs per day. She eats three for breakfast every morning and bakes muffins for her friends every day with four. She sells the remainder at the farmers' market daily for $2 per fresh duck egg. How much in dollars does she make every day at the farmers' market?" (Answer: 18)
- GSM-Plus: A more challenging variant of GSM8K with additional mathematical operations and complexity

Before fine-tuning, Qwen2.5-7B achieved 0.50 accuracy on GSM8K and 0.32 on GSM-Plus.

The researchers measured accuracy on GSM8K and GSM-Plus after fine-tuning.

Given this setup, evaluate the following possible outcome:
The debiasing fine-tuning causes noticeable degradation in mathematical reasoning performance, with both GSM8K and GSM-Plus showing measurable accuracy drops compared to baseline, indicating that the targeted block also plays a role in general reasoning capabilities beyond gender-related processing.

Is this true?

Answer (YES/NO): YES